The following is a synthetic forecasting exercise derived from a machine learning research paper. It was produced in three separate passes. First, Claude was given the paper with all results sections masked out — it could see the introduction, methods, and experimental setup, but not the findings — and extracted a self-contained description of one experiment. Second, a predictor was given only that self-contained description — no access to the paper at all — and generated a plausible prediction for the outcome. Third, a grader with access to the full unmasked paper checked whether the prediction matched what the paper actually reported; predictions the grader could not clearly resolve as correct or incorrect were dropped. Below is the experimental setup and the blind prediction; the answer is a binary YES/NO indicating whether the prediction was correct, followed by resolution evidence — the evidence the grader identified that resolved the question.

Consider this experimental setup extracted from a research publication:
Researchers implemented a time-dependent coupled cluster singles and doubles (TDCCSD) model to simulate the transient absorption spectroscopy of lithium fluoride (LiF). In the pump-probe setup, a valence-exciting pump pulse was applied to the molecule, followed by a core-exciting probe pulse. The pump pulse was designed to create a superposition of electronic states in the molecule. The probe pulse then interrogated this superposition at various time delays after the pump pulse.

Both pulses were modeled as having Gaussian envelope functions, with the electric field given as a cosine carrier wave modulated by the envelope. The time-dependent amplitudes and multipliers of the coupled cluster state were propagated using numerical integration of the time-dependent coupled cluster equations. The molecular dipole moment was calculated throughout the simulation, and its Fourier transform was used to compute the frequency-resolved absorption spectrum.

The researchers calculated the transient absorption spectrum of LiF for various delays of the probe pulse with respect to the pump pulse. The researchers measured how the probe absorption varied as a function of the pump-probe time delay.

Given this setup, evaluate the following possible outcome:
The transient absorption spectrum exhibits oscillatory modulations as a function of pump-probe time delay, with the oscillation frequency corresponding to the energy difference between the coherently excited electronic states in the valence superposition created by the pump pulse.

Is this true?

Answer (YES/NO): YES